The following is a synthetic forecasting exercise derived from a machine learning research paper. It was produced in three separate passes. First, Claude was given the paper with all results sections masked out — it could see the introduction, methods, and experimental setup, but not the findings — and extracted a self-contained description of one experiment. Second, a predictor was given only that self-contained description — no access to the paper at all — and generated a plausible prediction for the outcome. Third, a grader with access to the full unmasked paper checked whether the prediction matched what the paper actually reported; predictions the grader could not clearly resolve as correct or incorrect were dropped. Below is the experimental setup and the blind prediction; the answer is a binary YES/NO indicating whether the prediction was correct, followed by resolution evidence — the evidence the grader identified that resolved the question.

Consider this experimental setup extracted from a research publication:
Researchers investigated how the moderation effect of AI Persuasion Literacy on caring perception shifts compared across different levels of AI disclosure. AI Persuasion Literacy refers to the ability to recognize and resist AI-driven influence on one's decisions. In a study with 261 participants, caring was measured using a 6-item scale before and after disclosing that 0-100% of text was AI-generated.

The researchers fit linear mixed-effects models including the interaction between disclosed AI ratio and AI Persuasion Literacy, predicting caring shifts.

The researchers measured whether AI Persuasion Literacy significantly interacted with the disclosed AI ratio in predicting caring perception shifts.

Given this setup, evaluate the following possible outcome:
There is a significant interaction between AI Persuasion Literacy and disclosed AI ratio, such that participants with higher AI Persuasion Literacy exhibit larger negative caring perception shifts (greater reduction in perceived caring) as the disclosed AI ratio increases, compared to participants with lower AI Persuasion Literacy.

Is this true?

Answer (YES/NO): NO